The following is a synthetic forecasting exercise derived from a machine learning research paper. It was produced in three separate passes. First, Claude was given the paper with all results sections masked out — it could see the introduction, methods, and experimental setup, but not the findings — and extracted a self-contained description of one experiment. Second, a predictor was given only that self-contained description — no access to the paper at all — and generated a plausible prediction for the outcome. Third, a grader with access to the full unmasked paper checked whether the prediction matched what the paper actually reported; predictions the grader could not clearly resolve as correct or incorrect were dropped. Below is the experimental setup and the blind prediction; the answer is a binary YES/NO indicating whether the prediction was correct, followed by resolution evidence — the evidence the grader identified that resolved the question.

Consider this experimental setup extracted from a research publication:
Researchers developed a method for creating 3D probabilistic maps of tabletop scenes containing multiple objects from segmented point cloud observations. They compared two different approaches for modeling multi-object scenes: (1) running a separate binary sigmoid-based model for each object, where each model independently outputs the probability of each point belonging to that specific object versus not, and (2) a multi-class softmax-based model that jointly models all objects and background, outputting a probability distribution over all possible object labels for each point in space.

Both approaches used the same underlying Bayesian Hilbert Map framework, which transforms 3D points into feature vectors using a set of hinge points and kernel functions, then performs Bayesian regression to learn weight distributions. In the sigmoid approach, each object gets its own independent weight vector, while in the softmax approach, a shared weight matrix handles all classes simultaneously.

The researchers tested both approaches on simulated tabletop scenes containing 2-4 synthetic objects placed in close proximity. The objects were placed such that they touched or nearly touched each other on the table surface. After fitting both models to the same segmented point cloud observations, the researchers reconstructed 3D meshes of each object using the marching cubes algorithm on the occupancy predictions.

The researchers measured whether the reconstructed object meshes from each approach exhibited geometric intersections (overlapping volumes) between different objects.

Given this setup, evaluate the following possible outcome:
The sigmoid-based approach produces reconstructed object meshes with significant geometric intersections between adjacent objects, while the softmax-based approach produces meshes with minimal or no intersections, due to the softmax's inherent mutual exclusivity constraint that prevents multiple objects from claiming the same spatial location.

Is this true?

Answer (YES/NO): YES